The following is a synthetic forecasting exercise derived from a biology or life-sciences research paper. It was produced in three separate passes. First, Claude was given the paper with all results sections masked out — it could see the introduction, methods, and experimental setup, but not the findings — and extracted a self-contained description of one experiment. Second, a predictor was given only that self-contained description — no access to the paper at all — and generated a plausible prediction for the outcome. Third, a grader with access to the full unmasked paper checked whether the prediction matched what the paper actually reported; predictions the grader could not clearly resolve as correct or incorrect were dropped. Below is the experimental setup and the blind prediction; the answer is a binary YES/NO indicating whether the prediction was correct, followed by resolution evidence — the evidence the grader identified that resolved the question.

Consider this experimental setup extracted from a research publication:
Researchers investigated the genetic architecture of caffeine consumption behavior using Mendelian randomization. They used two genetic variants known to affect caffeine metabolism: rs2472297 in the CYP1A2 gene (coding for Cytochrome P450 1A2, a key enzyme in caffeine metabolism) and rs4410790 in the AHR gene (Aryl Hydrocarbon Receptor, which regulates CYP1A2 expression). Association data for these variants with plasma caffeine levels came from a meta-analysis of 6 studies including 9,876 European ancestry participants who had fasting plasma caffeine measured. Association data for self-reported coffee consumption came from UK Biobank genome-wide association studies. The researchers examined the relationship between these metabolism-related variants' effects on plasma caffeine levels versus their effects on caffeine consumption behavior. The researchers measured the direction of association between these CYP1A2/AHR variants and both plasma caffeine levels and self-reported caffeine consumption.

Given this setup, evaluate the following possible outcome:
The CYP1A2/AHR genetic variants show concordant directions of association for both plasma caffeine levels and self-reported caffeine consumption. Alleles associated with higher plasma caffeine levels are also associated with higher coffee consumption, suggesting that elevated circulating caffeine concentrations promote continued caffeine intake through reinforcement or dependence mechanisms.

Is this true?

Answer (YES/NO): NO